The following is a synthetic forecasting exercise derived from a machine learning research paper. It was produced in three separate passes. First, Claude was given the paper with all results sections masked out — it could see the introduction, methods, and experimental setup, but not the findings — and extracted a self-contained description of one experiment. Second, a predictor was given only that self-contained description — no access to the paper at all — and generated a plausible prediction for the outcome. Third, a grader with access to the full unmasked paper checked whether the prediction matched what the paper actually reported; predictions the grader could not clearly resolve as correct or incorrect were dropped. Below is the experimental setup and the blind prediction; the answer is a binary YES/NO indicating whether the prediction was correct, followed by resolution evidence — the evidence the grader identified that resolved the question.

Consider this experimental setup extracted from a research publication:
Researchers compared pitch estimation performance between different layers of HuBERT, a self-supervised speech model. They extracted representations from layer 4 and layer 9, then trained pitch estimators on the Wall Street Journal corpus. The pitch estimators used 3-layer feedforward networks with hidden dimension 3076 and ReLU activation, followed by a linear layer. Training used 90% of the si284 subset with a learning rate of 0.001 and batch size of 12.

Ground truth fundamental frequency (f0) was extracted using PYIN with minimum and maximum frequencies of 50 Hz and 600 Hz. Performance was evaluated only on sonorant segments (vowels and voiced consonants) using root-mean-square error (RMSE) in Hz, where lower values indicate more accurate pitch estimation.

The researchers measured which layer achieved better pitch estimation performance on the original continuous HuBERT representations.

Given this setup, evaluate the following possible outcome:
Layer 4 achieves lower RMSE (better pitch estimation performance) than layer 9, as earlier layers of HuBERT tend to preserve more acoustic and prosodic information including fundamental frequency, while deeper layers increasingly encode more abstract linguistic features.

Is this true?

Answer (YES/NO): YES